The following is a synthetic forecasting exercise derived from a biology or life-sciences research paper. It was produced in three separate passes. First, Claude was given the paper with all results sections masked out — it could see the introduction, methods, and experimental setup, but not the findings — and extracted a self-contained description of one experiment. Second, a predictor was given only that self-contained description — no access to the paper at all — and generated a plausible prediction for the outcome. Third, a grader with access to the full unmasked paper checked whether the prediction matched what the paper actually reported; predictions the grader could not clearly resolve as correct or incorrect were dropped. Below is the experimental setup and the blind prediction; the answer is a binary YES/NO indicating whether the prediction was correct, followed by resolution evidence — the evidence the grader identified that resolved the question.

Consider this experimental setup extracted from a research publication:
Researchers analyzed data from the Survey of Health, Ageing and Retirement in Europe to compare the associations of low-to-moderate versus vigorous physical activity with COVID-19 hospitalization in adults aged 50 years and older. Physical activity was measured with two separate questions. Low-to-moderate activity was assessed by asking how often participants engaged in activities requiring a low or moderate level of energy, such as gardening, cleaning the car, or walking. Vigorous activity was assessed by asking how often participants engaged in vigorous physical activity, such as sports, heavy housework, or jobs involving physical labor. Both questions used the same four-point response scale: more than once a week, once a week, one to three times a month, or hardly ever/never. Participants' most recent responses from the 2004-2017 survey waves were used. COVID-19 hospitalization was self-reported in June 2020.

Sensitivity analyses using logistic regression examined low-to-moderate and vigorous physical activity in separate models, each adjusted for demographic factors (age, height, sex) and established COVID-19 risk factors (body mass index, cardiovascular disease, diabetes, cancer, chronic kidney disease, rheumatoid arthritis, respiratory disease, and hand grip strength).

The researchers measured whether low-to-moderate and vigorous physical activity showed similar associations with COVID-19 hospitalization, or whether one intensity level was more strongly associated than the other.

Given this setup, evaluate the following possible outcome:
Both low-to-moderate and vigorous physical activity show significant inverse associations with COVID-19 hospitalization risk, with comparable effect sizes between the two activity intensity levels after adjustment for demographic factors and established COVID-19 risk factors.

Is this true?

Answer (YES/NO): NO